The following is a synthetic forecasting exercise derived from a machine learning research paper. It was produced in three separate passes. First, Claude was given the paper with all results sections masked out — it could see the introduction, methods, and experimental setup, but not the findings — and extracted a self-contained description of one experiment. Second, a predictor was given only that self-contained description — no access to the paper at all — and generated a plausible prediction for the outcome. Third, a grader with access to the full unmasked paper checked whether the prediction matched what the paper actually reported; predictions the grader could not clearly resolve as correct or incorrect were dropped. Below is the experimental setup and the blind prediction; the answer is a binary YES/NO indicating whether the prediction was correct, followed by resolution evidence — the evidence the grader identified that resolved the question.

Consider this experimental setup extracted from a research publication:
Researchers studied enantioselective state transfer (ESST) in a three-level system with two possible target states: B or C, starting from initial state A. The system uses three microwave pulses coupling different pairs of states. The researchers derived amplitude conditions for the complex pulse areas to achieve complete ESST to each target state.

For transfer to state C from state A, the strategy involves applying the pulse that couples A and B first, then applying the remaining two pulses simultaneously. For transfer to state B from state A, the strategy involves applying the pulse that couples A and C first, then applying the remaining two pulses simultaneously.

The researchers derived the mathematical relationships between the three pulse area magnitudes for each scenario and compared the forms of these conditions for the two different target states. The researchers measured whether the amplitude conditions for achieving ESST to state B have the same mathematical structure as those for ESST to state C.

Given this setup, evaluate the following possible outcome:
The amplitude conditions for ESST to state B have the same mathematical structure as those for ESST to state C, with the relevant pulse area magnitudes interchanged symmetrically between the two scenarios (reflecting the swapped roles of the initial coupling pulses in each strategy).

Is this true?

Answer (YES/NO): YES